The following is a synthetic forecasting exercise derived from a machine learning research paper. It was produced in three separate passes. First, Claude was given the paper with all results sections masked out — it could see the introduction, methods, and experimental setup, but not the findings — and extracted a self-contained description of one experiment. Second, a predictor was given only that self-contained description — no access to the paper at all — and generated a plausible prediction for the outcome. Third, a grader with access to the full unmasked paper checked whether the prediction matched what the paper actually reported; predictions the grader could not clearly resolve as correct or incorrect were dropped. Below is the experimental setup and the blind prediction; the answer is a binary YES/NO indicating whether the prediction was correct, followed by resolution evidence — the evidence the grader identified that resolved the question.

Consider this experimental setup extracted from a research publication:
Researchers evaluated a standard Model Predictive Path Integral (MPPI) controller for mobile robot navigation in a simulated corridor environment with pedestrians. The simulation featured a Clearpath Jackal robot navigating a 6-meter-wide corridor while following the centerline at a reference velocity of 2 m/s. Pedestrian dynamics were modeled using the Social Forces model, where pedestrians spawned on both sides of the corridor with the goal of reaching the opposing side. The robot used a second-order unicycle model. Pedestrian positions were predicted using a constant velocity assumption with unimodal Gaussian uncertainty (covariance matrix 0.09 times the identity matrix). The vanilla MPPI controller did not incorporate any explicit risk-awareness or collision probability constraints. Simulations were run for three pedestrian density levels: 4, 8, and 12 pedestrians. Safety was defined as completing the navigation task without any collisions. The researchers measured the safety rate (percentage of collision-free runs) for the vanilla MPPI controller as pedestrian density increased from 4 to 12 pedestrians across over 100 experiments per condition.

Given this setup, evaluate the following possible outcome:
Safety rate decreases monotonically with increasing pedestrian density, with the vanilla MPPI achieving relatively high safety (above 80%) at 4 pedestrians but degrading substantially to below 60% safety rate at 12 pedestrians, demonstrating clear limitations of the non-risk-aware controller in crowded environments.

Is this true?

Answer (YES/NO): YES